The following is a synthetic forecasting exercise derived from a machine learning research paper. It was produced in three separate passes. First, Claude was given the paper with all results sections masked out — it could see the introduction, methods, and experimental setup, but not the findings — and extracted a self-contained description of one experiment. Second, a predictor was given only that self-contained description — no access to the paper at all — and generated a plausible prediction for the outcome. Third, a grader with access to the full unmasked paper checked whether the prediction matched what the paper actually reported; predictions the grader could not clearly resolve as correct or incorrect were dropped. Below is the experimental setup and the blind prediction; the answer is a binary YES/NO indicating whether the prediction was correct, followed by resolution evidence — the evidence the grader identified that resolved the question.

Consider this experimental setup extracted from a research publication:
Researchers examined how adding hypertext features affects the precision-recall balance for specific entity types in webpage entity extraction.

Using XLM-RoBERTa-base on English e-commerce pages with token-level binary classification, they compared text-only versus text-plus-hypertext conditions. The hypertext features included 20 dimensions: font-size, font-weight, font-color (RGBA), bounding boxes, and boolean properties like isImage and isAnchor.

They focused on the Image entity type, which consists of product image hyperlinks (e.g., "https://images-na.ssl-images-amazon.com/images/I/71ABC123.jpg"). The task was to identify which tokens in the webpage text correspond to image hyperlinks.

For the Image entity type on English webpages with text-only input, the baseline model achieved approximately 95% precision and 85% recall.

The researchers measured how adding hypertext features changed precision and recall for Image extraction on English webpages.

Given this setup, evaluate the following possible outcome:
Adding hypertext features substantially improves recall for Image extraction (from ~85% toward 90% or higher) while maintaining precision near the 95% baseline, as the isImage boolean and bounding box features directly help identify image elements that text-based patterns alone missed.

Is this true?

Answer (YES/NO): NO